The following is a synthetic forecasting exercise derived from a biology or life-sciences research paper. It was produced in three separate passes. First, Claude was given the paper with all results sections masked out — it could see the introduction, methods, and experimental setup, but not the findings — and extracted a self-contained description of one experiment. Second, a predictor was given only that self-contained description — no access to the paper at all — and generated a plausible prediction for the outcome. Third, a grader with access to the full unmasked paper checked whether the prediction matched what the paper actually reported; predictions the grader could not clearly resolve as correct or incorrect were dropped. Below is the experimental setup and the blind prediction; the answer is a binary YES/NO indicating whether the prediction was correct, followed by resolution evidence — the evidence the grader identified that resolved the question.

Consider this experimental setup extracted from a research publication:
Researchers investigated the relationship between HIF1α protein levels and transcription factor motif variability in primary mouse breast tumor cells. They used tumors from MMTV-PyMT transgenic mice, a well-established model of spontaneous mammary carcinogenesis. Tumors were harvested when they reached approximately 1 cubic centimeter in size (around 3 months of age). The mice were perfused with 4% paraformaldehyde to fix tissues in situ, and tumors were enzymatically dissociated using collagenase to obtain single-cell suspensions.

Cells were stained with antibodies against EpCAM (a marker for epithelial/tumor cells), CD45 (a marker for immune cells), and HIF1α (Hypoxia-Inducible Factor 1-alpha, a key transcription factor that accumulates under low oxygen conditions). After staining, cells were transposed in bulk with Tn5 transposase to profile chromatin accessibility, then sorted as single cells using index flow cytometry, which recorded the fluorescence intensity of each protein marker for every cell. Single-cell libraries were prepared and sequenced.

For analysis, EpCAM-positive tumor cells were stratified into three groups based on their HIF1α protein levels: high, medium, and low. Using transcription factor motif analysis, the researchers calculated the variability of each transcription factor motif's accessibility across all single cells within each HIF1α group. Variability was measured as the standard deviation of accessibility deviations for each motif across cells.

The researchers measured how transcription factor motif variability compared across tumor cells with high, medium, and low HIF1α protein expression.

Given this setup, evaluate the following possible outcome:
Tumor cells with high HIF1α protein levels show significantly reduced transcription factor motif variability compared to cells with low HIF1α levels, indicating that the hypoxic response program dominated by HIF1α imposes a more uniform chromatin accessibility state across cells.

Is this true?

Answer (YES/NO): YES